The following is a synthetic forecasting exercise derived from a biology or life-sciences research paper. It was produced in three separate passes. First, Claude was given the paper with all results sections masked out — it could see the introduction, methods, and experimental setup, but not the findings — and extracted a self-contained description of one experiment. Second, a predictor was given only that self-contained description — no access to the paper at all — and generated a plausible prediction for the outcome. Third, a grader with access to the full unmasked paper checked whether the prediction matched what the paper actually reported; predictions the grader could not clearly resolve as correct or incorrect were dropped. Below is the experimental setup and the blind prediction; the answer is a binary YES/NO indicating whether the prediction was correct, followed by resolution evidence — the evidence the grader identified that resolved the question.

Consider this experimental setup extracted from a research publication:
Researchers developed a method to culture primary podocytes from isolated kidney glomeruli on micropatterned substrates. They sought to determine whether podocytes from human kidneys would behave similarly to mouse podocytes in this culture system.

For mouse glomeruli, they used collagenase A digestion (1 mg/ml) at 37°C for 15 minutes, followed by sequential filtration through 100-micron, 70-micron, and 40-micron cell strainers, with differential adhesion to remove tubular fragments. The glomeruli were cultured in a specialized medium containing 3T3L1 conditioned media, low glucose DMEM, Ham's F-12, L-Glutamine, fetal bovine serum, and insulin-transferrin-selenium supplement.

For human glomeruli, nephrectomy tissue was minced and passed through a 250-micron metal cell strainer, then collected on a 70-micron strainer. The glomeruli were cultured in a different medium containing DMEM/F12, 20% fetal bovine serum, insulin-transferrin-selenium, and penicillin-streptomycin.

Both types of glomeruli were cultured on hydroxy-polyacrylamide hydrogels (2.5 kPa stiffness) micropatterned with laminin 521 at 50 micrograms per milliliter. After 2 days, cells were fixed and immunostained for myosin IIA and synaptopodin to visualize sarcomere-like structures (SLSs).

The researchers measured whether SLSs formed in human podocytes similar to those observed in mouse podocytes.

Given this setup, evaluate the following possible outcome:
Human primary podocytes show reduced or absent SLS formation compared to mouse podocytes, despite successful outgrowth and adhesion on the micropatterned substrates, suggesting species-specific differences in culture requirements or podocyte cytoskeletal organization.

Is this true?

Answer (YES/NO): NO